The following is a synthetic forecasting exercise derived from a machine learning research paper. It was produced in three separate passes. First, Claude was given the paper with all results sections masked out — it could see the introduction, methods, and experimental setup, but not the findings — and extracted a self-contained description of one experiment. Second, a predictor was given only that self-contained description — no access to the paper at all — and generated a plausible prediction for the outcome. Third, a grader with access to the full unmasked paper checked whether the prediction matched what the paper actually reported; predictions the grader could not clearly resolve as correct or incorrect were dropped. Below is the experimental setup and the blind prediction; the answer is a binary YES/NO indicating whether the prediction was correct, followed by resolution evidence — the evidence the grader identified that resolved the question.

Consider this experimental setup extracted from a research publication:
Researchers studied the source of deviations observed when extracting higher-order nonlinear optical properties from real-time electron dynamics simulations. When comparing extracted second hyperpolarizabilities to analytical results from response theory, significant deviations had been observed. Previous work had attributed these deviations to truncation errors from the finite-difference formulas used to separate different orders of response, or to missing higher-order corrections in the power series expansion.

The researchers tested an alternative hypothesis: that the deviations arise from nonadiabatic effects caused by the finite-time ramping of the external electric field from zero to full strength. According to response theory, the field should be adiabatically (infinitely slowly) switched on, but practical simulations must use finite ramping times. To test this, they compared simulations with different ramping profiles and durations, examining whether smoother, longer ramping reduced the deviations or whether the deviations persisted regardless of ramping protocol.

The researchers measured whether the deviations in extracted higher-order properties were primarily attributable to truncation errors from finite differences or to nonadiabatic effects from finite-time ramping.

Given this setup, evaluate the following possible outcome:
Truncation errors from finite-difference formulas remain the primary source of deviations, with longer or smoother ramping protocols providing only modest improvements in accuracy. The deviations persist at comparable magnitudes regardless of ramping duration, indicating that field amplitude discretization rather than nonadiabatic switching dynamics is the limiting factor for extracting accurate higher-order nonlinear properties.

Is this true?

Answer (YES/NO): NO